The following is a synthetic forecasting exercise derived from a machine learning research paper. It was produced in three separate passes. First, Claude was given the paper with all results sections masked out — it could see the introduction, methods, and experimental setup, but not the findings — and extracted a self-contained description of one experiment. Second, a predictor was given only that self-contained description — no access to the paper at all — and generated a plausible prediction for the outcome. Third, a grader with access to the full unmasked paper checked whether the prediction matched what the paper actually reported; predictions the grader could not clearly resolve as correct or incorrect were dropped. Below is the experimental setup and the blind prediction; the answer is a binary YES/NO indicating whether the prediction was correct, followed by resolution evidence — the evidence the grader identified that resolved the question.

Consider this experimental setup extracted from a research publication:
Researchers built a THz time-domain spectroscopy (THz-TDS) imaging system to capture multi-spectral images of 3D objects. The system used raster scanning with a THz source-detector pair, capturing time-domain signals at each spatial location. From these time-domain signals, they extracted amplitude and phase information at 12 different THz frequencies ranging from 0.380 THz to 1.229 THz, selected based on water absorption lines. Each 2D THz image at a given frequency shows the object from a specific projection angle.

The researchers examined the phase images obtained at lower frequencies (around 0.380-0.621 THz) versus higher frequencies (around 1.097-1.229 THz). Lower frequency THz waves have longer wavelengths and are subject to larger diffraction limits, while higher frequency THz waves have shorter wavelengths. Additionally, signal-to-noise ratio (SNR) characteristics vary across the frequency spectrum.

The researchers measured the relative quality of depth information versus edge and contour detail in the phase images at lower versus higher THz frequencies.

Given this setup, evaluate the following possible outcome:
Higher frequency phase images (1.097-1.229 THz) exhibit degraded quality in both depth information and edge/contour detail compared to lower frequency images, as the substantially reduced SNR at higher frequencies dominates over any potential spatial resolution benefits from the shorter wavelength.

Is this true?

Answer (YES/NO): NO